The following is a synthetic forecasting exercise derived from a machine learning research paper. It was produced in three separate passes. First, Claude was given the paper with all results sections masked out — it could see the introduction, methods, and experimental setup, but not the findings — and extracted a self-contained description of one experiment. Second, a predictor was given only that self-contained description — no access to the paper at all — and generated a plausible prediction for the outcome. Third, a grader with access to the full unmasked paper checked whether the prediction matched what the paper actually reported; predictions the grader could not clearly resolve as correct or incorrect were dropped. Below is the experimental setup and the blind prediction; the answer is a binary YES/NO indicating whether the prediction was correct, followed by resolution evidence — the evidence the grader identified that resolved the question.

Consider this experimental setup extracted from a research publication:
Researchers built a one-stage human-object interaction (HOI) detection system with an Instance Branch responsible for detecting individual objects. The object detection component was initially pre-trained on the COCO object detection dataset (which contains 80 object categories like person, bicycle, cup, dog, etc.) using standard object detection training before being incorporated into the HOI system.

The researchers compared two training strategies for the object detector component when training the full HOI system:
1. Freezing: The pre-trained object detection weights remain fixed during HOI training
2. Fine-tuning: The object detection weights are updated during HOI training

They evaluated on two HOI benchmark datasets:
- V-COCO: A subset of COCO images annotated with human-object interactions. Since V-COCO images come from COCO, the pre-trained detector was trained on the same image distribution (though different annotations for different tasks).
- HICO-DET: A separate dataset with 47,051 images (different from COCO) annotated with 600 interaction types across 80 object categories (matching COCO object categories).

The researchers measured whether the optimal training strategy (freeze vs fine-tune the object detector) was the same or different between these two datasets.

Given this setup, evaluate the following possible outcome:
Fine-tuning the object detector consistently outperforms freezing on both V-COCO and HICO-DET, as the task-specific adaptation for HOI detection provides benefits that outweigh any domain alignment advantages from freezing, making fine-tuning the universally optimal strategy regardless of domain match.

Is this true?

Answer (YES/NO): NO